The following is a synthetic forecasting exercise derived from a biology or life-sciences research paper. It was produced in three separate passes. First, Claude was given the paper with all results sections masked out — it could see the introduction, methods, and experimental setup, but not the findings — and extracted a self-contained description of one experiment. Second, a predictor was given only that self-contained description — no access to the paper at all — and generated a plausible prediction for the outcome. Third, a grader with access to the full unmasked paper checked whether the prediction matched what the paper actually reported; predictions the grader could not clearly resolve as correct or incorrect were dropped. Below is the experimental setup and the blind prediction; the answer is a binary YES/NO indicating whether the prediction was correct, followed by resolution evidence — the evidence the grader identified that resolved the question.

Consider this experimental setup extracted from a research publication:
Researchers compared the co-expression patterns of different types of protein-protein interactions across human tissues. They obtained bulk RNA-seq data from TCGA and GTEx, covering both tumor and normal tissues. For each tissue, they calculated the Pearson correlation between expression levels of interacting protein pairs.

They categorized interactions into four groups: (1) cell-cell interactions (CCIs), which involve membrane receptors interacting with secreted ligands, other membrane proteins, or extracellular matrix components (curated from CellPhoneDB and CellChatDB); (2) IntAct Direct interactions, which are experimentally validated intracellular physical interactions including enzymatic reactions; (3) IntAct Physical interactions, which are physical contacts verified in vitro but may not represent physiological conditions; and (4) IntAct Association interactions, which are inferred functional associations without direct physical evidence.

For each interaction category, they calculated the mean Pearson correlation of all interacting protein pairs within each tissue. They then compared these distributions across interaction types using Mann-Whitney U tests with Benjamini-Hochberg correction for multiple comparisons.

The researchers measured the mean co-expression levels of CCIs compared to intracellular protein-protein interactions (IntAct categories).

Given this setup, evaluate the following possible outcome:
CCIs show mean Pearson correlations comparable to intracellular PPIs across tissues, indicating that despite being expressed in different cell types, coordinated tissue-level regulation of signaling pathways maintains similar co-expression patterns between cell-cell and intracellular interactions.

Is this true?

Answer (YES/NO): NO